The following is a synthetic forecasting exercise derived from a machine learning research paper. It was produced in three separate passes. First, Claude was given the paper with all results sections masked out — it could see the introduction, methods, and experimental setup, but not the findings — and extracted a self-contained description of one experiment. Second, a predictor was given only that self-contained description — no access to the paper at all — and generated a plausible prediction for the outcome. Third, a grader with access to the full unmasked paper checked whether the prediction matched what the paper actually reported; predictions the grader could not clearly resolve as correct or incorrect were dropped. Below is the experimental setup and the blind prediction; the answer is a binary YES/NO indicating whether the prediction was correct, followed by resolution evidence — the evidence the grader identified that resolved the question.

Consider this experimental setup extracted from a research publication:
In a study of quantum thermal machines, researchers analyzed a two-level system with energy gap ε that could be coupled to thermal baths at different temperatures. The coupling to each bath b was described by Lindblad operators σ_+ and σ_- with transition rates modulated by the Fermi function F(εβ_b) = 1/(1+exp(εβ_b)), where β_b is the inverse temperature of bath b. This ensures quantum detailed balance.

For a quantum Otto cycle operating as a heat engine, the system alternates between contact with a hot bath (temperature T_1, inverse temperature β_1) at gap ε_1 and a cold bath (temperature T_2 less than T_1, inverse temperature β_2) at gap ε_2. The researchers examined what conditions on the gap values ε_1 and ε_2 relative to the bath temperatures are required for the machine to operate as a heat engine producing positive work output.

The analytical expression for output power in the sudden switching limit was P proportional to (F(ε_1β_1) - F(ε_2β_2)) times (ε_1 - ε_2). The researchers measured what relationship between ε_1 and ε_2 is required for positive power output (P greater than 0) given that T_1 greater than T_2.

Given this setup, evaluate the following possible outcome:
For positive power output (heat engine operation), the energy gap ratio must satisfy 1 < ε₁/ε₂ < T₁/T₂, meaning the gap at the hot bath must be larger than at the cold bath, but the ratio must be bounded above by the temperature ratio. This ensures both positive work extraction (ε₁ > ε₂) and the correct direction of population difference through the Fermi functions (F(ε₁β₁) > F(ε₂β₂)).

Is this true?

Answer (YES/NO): YES